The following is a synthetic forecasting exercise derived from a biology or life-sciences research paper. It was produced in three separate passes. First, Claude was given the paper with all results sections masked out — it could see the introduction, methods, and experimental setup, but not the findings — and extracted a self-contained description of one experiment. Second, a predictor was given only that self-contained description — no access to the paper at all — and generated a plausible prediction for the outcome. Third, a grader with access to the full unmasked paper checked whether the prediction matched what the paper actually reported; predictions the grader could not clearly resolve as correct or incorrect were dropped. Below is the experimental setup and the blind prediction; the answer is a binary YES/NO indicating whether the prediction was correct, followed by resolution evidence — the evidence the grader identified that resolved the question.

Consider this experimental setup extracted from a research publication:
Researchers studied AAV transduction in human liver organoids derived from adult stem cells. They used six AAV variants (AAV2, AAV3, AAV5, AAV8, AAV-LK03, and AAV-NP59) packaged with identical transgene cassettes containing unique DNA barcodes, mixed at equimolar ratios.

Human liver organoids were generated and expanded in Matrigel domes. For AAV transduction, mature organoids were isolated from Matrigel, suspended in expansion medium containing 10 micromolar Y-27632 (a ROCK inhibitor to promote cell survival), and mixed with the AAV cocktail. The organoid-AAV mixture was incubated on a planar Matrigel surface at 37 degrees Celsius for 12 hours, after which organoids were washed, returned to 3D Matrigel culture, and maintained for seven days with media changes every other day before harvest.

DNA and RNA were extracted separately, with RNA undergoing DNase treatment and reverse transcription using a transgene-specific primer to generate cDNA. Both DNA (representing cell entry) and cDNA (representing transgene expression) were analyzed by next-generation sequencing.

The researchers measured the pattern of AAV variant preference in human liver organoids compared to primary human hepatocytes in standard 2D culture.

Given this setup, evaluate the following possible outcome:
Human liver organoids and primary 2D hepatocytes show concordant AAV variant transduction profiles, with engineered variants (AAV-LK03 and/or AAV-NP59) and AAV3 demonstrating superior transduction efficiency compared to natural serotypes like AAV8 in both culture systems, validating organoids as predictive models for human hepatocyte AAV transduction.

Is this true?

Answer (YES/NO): NO